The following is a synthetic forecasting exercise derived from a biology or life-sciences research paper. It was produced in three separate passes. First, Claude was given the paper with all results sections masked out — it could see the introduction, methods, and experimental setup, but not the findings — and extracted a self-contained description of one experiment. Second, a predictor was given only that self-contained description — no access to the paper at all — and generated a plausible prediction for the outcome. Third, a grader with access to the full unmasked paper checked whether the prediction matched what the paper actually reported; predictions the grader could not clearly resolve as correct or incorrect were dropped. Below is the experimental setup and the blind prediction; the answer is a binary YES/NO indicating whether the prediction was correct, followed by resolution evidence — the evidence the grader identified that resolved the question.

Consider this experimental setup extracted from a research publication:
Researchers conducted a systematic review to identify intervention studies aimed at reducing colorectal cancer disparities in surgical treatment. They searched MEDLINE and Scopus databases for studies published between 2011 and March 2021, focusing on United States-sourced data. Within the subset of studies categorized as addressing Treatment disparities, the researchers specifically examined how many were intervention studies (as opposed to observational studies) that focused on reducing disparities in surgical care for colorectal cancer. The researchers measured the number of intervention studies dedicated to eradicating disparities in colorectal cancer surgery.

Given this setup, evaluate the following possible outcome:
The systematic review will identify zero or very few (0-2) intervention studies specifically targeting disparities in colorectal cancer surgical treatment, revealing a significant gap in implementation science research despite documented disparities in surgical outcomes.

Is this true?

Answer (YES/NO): YES